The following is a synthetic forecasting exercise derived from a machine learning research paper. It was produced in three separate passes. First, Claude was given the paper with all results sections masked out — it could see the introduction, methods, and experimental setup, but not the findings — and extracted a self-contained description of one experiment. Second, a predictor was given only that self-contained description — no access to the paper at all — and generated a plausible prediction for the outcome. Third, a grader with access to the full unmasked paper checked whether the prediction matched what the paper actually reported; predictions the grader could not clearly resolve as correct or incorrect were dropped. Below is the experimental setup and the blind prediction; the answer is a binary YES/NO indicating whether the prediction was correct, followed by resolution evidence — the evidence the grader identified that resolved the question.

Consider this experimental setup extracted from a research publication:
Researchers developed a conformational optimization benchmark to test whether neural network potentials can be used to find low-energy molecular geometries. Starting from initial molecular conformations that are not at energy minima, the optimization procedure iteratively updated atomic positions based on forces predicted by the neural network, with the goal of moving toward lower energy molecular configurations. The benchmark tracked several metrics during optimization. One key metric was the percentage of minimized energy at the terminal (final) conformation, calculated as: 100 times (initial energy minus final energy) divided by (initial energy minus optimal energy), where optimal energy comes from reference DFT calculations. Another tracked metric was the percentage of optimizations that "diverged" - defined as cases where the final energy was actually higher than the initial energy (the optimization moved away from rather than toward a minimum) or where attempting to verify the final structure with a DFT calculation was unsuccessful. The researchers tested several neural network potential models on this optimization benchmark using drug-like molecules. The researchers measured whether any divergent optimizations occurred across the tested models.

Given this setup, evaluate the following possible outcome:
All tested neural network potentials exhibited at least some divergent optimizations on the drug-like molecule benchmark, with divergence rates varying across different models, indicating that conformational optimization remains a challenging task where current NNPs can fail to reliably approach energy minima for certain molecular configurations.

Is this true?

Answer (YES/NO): NO